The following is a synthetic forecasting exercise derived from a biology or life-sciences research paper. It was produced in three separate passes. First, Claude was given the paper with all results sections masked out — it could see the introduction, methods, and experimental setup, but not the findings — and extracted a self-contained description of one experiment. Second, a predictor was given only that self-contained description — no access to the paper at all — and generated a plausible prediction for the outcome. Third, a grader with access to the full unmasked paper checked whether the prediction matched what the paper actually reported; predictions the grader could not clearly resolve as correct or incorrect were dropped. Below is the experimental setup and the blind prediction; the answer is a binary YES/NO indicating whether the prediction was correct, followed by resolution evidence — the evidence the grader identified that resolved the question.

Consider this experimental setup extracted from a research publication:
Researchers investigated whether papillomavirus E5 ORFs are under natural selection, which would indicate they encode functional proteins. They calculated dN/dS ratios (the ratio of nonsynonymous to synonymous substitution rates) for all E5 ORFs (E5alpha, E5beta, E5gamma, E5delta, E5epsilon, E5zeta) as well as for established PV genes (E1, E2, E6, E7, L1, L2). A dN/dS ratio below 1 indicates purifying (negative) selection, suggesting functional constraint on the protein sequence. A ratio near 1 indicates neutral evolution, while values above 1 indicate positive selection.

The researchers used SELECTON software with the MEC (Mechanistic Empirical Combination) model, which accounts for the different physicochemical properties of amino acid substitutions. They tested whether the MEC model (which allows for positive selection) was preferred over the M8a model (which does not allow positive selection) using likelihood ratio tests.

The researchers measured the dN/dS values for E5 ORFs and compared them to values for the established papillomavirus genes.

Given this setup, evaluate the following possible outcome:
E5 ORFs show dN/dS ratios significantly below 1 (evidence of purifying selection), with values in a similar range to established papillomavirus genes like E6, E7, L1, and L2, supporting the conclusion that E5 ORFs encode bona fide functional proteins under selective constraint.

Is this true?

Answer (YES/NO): NO